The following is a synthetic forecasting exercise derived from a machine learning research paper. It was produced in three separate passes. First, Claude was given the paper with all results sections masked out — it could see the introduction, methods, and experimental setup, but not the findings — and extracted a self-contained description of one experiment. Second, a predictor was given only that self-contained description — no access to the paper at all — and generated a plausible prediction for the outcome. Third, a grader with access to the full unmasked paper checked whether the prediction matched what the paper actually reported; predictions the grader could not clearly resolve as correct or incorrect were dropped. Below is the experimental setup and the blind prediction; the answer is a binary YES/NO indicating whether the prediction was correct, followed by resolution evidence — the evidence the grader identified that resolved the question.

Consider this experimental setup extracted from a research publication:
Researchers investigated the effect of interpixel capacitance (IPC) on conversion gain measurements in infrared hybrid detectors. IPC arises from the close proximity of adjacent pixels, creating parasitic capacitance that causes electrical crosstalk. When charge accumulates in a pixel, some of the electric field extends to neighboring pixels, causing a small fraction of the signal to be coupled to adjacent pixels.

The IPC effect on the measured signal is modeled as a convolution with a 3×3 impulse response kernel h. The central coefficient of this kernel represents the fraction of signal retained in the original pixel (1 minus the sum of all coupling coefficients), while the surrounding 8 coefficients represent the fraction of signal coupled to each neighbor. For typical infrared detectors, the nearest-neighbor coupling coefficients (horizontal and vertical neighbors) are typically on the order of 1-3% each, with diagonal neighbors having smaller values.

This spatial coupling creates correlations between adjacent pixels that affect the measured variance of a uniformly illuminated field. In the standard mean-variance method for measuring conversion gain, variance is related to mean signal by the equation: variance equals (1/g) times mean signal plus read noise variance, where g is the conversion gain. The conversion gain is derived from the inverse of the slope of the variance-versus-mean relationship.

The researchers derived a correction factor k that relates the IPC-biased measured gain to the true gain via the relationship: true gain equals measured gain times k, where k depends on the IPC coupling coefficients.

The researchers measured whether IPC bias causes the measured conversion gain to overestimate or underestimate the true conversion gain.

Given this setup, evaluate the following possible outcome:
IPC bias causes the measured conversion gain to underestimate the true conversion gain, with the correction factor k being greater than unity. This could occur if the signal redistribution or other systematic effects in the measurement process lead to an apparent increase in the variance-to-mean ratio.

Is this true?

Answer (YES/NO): NO